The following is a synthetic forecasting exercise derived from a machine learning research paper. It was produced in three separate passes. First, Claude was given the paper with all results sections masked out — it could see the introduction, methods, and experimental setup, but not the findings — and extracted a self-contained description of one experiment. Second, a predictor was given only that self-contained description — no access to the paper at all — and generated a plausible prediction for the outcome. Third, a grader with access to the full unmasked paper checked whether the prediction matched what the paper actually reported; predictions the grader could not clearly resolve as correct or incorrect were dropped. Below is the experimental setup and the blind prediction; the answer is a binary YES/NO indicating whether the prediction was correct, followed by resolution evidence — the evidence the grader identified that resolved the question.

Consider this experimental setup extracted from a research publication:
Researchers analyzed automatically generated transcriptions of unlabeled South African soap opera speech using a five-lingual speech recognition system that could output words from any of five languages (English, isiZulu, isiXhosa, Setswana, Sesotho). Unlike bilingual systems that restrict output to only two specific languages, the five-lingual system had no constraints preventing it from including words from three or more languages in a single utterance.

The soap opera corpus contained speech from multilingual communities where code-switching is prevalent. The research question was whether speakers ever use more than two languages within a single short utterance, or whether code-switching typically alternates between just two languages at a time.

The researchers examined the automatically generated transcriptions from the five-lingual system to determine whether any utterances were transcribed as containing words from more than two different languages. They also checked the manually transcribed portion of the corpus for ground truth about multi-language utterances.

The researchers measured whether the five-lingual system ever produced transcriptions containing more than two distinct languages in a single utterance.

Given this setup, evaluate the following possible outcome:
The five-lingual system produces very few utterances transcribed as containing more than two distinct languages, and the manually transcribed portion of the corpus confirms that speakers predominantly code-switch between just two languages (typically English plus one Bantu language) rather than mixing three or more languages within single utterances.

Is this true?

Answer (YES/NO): YES